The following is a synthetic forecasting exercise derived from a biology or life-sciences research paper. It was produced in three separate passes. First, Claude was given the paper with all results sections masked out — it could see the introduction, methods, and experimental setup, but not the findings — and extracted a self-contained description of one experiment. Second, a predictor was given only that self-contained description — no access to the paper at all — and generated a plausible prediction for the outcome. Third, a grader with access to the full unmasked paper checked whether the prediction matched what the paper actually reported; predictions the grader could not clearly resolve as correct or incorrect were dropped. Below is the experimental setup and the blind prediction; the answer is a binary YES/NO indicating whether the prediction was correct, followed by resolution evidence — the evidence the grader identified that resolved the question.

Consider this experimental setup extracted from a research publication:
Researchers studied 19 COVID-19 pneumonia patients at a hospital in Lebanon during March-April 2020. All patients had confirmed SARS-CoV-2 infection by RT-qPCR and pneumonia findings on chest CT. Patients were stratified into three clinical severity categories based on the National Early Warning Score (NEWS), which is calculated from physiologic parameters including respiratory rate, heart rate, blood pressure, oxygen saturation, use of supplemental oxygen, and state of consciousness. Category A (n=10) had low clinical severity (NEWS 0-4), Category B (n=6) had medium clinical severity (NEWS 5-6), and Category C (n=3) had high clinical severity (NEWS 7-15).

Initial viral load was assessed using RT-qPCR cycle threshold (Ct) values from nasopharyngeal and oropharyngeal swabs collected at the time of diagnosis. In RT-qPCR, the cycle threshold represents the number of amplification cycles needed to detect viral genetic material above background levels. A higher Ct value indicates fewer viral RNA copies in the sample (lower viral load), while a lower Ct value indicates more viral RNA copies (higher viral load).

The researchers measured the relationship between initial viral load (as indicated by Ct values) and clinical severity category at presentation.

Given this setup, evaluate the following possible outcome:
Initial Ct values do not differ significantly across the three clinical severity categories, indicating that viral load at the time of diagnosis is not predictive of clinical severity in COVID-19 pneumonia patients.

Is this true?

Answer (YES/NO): NO